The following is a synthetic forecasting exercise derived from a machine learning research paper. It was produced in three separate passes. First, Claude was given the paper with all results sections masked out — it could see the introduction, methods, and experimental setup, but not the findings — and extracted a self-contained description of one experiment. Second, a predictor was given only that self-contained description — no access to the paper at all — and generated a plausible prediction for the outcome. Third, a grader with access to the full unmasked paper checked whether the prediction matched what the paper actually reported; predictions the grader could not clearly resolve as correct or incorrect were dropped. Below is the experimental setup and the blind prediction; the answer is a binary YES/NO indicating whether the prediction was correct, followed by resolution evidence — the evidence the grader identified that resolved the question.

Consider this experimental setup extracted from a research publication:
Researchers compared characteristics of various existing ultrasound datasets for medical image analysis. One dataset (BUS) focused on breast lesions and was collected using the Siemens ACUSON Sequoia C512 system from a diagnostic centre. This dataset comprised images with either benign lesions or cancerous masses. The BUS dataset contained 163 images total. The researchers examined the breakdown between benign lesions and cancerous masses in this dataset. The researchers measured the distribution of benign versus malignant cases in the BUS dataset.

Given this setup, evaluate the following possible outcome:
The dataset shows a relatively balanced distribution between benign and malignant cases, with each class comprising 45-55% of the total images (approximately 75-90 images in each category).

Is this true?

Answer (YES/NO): NO